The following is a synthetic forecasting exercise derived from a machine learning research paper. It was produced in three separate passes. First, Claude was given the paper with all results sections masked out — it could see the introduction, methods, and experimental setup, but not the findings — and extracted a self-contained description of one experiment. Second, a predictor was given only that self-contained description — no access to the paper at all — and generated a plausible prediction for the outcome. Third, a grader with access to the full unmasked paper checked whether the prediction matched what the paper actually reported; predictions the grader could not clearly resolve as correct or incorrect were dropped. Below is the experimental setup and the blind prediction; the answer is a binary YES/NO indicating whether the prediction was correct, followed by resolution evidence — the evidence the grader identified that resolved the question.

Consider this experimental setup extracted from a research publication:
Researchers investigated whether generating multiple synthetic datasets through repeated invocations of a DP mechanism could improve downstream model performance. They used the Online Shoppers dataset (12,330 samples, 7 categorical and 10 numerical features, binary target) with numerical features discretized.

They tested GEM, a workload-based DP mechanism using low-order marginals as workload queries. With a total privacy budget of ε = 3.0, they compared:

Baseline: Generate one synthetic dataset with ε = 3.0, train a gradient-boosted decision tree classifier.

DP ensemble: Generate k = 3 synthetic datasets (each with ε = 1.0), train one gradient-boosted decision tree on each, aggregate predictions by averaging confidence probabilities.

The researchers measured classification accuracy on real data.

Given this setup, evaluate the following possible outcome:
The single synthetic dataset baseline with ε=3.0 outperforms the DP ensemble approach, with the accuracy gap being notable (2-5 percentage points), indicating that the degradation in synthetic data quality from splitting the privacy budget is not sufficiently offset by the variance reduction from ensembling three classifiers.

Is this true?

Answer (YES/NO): NO